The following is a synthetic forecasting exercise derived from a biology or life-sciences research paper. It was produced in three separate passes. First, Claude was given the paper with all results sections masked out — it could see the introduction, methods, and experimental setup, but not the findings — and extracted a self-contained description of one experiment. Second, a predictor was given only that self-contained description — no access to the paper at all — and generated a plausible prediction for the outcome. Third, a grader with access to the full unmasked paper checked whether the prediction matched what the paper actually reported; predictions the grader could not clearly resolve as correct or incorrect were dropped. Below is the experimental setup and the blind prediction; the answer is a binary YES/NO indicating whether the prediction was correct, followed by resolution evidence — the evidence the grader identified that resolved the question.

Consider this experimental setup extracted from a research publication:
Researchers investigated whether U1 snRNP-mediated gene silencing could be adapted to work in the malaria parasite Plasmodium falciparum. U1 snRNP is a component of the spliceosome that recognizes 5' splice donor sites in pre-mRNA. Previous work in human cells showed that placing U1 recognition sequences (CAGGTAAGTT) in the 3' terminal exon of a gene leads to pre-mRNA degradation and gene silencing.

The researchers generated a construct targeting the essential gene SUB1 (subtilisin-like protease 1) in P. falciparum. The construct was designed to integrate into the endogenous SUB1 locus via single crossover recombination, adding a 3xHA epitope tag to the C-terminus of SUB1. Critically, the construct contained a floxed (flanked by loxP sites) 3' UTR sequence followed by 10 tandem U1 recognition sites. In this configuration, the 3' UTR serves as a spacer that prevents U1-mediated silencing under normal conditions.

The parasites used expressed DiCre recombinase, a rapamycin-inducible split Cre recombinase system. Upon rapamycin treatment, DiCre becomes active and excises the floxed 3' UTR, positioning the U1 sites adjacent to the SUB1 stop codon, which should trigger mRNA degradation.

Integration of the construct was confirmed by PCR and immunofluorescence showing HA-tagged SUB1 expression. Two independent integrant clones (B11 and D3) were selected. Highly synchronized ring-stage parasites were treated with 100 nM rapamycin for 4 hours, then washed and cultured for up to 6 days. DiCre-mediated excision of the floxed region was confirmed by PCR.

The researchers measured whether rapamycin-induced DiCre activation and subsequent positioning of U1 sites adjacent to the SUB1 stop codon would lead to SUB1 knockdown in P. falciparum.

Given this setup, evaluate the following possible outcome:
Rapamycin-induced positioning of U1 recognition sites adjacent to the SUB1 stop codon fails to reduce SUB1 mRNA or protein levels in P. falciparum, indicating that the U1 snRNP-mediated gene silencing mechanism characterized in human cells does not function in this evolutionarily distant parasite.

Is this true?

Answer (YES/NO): YES